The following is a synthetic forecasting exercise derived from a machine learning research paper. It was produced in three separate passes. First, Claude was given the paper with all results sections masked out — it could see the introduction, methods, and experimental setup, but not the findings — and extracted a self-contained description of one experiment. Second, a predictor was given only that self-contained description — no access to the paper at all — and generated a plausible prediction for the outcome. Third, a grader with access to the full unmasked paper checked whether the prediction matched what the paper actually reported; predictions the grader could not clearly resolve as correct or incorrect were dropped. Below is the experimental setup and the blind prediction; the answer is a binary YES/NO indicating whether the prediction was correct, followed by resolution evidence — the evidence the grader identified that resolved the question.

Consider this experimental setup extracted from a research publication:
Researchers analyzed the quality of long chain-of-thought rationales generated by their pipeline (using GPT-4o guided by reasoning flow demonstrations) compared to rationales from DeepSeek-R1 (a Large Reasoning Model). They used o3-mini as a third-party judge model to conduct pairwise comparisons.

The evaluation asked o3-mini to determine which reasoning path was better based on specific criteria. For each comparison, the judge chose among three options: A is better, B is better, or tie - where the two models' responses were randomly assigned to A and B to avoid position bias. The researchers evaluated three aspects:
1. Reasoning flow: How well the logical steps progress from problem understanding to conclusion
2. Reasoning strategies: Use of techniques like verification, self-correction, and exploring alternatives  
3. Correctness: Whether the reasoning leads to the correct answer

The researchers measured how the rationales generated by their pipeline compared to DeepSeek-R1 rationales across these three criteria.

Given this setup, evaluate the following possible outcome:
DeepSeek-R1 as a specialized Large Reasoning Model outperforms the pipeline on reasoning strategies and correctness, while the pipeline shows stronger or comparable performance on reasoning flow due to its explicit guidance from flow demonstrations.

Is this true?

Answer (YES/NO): YES